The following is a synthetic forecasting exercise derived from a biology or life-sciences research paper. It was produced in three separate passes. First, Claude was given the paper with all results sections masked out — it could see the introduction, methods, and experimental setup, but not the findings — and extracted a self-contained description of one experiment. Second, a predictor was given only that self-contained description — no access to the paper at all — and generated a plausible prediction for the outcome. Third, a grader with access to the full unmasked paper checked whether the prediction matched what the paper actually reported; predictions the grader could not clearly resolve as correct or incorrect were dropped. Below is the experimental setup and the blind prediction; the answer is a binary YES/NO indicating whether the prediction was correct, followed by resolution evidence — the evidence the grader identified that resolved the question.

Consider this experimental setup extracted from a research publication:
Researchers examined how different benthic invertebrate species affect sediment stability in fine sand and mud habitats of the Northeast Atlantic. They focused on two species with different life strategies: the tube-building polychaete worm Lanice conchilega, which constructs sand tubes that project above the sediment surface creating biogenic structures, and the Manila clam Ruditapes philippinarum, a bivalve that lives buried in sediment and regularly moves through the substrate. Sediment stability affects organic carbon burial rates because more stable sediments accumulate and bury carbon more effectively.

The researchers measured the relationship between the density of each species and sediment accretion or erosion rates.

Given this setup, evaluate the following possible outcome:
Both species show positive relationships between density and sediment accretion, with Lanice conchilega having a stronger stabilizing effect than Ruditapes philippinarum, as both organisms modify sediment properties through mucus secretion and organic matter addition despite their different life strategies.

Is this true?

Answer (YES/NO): NO